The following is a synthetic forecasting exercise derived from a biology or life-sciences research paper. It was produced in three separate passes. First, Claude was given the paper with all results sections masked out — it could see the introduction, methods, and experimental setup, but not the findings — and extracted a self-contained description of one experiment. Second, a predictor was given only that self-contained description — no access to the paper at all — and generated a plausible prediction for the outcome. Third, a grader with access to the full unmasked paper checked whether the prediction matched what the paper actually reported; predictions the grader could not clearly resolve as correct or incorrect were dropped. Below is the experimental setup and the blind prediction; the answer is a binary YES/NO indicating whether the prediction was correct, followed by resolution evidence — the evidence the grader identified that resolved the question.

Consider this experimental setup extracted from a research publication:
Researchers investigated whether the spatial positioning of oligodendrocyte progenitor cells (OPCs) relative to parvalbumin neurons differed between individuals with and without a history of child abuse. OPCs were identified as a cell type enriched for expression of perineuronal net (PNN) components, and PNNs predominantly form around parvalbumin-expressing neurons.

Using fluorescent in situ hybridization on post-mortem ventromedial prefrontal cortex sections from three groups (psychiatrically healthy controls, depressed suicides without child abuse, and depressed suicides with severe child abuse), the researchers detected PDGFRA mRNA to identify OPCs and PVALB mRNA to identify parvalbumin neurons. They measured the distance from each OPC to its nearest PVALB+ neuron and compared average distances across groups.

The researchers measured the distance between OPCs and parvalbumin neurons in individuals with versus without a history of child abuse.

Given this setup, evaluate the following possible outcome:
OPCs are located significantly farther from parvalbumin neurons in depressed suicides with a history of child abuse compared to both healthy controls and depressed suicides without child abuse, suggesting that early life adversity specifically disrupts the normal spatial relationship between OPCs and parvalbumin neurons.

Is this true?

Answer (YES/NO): NO